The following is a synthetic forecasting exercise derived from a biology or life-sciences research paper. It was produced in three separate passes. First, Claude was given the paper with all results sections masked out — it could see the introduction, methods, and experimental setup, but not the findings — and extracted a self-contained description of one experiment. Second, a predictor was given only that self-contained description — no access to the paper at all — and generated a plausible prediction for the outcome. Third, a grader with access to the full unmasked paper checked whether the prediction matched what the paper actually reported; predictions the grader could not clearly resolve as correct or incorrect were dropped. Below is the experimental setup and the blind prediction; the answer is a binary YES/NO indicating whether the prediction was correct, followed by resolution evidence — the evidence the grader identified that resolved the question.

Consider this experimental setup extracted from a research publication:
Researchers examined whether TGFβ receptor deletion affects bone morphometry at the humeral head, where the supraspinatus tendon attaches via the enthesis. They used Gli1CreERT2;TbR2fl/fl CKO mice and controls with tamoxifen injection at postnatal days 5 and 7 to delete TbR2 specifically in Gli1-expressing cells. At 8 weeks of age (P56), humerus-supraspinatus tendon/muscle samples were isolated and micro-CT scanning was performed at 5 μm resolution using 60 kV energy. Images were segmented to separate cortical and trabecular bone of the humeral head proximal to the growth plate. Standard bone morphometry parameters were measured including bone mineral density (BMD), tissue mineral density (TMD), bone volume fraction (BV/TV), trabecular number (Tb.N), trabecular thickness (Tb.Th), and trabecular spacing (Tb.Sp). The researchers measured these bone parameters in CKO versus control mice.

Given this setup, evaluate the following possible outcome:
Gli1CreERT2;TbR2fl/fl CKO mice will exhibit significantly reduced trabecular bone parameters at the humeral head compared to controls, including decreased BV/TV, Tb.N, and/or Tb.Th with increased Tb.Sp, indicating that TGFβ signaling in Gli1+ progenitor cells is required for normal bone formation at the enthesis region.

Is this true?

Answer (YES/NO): YES